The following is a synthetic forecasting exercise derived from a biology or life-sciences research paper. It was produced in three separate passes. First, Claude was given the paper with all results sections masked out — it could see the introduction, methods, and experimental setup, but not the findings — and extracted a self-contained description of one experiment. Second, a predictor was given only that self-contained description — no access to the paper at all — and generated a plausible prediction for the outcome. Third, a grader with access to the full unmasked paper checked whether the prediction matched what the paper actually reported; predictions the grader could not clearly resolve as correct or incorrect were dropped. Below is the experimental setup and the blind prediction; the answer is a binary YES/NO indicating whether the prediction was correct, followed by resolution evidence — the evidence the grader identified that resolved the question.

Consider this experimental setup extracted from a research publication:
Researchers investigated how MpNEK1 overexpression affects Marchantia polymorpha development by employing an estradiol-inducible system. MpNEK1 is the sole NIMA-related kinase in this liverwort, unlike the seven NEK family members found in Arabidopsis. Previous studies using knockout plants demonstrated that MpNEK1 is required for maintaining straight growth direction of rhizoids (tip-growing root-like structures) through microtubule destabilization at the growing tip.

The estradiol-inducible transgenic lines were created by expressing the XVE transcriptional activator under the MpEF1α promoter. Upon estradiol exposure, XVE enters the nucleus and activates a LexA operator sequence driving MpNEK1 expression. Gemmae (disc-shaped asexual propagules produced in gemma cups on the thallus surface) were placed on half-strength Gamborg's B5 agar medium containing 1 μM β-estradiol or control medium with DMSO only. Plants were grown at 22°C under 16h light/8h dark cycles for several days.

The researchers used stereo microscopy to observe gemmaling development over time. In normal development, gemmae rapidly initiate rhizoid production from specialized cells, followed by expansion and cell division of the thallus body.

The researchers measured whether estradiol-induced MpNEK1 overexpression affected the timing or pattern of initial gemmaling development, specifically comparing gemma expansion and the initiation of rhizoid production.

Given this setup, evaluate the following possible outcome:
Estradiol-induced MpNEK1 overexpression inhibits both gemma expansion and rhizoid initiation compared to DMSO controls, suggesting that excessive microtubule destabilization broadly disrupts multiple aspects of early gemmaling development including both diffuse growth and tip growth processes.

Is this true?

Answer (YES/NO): YES